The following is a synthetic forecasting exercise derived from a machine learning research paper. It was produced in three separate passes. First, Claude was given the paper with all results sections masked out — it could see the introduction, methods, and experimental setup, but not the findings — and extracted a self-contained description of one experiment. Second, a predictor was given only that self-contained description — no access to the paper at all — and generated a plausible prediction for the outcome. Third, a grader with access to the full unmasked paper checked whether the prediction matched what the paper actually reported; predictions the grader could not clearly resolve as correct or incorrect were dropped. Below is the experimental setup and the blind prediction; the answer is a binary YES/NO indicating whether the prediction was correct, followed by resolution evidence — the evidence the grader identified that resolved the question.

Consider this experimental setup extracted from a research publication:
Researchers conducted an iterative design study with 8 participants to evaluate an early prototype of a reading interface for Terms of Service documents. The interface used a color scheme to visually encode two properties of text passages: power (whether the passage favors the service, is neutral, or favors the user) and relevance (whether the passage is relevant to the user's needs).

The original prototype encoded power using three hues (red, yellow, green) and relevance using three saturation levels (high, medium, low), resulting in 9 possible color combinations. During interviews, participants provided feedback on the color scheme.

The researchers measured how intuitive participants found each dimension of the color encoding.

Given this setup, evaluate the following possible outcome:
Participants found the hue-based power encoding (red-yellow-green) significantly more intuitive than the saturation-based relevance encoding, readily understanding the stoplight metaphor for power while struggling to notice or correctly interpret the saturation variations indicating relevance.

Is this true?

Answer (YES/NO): NO